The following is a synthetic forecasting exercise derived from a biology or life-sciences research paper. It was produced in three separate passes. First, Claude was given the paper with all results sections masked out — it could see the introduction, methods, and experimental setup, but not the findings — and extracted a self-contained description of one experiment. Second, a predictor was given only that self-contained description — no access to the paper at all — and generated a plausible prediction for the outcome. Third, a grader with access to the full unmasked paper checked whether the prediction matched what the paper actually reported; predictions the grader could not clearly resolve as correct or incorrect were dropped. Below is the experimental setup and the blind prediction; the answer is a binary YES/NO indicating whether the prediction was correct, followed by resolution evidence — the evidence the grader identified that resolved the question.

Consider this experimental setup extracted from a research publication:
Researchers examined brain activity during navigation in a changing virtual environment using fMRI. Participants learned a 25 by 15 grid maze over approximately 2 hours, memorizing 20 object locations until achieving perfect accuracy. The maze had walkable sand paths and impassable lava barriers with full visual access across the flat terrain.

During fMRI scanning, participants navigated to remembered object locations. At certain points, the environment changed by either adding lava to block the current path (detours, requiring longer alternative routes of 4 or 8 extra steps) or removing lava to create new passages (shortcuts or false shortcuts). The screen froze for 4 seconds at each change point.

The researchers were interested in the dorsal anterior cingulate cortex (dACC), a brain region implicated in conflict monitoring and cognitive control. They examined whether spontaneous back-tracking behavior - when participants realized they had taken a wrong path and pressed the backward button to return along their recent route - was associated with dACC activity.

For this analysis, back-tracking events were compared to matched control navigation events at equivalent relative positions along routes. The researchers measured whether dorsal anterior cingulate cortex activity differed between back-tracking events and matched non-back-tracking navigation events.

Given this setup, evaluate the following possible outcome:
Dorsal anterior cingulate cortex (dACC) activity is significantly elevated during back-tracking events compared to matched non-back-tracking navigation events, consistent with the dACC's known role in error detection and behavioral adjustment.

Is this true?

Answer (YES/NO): YES